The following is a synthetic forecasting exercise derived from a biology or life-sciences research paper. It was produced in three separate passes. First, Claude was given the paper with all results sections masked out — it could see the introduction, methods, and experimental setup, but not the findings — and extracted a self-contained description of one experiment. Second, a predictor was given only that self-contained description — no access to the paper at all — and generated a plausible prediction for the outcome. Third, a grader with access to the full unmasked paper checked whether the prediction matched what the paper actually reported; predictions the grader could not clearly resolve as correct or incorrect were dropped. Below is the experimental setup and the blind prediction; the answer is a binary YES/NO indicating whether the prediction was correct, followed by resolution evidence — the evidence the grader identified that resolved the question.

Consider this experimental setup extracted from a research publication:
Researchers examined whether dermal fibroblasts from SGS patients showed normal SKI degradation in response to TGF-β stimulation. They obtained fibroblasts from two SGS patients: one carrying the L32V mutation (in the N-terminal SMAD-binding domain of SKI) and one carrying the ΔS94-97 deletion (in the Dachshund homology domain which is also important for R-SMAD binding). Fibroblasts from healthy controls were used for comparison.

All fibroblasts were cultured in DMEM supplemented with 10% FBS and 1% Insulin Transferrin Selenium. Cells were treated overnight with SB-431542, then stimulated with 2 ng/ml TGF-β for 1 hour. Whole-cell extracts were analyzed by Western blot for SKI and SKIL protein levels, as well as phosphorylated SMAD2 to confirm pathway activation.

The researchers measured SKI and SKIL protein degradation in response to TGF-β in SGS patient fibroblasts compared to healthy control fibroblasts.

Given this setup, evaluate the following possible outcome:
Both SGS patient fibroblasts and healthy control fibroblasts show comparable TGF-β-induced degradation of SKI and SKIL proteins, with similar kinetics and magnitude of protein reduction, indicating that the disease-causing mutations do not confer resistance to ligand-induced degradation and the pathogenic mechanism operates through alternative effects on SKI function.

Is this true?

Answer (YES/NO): NO